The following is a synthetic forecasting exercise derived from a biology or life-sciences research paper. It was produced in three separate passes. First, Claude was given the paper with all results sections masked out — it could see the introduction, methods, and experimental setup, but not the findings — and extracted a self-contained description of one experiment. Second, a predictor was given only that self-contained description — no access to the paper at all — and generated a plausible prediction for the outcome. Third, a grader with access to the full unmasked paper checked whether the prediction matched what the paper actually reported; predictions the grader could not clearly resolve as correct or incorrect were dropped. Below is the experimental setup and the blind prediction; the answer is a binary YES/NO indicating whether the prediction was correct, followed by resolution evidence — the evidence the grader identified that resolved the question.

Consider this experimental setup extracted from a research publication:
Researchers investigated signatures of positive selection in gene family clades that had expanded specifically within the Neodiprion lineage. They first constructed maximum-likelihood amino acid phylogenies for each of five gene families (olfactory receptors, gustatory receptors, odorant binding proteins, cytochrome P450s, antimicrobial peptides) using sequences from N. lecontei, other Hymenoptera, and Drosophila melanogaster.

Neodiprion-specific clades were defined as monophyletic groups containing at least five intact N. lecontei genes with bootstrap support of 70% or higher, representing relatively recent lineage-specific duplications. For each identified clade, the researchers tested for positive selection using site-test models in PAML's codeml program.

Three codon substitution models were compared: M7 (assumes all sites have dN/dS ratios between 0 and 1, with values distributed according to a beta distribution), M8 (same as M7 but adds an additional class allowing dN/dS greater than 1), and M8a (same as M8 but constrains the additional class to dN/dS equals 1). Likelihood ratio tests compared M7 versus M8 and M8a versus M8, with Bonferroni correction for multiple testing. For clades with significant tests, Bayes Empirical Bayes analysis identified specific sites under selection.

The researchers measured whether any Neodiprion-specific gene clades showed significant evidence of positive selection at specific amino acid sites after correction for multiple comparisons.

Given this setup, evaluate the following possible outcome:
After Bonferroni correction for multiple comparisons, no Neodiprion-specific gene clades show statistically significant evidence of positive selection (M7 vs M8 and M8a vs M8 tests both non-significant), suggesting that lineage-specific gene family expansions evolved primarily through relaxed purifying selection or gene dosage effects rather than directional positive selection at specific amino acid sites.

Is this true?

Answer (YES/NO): NO